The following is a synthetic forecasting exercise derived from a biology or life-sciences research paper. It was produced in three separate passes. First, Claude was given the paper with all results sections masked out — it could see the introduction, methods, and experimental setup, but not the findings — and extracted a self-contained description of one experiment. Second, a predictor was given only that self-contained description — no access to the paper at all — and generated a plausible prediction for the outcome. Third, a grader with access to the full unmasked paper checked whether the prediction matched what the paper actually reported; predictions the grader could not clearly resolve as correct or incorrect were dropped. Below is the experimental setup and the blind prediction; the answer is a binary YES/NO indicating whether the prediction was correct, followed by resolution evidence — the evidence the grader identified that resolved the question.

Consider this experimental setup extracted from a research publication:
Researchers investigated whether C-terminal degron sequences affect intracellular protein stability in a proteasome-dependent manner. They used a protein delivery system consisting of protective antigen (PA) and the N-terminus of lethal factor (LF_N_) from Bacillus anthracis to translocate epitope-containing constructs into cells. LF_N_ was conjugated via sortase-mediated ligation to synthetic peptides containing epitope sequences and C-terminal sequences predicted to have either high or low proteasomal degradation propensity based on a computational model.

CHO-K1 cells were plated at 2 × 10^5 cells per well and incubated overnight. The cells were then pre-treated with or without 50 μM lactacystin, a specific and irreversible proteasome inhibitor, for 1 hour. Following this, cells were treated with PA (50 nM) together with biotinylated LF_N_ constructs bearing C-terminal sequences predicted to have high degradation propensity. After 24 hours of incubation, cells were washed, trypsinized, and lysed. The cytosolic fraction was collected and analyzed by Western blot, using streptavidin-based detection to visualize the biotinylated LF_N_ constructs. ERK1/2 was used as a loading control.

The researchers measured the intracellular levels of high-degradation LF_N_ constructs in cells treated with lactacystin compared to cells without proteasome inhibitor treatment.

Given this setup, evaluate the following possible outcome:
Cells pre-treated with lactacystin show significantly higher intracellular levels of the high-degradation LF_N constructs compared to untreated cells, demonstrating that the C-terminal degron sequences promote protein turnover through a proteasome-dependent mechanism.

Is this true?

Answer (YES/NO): YES